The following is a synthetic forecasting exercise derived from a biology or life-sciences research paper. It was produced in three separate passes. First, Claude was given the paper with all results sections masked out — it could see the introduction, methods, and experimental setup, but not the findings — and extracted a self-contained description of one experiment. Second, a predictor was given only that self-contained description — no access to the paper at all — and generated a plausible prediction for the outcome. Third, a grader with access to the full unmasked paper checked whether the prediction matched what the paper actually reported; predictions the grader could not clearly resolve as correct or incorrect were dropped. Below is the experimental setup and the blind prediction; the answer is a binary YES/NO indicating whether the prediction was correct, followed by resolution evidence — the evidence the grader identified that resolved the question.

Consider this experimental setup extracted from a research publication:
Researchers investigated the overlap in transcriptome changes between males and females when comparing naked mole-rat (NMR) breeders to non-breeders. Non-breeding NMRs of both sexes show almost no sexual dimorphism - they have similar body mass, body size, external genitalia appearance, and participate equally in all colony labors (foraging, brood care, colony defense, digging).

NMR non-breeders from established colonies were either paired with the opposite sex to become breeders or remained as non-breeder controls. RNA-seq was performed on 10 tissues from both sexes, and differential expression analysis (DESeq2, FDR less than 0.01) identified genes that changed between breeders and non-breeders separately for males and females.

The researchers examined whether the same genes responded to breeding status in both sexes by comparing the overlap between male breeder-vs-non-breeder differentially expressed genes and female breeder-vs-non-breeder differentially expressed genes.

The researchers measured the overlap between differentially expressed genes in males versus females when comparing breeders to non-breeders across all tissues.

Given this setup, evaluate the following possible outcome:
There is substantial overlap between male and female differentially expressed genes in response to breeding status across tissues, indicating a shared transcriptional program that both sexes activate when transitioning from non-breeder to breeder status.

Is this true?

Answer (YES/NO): NO